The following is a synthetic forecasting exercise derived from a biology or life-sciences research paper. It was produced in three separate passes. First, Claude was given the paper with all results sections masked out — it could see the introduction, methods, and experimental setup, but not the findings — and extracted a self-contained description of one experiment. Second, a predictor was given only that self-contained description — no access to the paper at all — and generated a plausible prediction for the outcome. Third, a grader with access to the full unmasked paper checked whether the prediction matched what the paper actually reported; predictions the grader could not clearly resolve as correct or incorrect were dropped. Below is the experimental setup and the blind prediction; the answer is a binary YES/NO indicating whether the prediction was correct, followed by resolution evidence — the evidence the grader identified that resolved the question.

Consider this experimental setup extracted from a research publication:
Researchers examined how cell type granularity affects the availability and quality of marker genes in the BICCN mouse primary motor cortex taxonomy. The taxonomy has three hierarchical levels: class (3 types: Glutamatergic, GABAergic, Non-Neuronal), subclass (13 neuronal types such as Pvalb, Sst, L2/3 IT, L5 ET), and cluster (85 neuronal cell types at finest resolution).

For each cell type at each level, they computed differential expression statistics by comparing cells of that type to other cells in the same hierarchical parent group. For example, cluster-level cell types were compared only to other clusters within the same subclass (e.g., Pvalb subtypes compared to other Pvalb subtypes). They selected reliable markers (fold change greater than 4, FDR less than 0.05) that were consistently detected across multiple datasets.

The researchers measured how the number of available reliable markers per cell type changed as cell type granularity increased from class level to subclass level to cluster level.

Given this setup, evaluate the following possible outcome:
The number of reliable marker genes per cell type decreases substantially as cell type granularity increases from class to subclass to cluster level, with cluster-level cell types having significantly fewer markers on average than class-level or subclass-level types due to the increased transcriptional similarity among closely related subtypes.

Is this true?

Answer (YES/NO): YES